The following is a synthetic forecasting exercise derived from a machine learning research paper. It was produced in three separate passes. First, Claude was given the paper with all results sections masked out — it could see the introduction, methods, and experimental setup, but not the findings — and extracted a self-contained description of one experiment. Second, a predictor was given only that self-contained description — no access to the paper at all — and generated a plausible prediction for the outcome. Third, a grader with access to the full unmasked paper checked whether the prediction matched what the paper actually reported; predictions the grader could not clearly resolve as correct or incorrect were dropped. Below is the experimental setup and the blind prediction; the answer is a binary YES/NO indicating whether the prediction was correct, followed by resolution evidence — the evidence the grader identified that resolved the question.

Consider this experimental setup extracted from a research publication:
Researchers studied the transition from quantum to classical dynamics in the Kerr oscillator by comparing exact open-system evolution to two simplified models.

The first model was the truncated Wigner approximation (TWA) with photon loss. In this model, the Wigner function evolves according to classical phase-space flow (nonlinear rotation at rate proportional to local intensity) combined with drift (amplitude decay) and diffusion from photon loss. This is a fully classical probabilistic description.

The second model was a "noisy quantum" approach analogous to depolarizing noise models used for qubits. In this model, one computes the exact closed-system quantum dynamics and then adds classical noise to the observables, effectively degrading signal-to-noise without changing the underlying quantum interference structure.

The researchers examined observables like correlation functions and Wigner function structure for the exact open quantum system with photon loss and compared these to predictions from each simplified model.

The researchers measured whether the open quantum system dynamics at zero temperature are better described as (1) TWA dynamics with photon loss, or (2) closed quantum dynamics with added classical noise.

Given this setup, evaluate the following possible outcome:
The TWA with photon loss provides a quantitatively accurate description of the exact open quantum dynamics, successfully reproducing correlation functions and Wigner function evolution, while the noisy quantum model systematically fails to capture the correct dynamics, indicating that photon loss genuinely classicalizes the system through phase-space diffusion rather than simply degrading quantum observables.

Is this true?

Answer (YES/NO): NO